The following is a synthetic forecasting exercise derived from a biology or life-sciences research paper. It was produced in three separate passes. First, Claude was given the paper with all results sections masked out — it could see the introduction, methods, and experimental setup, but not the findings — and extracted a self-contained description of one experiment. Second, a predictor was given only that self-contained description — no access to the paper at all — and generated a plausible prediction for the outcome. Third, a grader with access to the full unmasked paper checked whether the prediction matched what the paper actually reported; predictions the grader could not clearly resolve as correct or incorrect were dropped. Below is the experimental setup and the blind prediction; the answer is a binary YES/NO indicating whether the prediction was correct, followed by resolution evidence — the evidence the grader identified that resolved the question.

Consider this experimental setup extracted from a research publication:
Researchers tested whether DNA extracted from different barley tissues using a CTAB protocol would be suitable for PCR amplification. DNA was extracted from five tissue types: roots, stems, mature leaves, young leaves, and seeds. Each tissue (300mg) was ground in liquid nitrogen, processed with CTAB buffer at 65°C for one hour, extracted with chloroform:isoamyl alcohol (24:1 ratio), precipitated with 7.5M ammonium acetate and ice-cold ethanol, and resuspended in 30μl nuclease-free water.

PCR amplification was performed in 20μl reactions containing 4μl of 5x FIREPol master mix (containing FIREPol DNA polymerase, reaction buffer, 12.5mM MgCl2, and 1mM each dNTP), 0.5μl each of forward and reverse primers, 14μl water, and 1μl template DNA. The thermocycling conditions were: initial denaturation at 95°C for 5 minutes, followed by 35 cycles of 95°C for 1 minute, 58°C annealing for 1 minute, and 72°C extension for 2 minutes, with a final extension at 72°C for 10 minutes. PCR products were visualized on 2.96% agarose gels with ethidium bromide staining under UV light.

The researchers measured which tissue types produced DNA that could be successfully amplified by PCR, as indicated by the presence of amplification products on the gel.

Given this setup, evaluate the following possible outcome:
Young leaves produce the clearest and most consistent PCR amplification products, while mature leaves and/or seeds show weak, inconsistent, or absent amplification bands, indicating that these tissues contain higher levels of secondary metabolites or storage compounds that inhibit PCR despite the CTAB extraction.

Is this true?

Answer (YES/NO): NO